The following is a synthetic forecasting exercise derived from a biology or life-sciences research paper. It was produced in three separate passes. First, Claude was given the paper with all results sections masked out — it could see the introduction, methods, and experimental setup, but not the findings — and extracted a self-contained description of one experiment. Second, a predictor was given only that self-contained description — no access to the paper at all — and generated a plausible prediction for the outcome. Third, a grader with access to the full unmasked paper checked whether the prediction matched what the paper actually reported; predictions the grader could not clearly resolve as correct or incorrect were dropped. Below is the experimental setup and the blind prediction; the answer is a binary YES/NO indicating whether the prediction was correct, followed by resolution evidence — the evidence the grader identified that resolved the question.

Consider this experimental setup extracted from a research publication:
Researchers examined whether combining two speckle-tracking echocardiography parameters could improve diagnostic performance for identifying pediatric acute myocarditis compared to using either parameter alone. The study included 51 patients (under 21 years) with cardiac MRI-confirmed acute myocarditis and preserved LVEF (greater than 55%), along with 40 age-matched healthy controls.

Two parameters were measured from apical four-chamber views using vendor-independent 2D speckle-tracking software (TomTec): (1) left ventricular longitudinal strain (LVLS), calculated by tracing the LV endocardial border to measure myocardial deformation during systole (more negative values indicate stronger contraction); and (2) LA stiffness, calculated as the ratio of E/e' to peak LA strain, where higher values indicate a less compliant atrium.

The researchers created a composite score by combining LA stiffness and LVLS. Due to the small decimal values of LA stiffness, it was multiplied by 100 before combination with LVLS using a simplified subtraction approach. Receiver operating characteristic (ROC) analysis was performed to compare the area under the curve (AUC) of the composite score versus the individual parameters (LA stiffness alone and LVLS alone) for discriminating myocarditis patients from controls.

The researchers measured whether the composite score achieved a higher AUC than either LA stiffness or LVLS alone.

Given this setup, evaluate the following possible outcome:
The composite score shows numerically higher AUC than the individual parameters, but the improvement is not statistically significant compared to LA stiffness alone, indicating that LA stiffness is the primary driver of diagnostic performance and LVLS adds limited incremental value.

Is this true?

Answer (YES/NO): NO